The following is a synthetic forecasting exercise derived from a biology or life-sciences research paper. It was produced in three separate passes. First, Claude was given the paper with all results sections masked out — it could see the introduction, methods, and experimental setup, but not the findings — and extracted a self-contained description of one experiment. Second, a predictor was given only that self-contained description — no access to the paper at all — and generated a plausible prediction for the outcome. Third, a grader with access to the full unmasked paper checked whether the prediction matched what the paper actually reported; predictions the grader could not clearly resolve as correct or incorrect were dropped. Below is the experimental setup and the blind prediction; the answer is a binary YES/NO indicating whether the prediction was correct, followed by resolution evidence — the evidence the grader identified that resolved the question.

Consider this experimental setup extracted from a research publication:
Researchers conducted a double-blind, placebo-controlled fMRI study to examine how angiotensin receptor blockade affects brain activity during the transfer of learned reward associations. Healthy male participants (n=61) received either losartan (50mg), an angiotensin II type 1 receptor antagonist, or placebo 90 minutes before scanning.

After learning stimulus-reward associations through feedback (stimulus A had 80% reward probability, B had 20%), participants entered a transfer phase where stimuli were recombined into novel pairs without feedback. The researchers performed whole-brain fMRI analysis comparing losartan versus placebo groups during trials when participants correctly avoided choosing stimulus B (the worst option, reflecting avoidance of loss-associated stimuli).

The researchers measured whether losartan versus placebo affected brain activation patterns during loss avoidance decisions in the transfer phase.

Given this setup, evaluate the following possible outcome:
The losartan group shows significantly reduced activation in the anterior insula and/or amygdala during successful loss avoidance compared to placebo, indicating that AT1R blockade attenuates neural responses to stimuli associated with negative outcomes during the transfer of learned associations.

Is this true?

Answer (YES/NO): NO